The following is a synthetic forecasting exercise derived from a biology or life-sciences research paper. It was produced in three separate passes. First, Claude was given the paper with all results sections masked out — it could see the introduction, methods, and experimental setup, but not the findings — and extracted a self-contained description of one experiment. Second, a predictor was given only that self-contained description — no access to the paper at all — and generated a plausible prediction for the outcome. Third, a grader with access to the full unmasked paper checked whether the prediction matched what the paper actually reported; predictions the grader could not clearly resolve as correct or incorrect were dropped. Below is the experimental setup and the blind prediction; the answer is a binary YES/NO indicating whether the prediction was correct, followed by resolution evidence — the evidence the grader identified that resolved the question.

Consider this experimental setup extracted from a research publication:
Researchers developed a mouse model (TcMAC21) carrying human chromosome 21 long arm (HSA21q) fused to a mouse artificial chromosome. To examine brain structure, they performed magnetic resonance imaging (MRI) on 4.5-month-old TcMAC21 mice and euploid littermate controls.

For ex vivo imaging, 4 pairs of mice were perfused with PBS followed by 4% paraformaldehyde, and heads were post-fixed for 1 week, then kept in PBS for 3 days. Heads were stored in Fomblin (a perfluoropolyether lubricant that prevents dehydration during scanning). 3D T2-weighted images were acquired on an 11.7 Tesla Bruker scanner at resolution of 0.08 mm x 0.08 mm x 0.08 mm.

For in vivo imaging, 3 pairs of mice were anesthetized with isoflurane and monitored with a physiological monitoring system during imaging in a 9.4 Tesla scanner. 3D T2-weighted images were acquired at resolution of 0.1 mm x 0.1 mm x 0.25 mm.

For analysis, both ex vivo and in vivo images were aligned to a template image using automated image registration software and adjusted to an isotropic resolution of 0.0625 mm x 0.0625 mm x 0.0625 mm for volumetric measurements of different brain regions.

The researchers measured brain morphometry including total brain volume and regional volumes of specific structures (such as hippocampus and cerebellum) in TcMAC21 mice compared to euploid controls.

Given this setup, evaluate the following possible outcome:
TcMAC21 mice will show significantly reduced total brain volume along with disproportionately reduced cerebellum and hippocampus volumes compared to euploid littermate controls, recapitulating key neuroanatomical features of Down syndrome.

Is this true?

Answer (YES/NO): NO